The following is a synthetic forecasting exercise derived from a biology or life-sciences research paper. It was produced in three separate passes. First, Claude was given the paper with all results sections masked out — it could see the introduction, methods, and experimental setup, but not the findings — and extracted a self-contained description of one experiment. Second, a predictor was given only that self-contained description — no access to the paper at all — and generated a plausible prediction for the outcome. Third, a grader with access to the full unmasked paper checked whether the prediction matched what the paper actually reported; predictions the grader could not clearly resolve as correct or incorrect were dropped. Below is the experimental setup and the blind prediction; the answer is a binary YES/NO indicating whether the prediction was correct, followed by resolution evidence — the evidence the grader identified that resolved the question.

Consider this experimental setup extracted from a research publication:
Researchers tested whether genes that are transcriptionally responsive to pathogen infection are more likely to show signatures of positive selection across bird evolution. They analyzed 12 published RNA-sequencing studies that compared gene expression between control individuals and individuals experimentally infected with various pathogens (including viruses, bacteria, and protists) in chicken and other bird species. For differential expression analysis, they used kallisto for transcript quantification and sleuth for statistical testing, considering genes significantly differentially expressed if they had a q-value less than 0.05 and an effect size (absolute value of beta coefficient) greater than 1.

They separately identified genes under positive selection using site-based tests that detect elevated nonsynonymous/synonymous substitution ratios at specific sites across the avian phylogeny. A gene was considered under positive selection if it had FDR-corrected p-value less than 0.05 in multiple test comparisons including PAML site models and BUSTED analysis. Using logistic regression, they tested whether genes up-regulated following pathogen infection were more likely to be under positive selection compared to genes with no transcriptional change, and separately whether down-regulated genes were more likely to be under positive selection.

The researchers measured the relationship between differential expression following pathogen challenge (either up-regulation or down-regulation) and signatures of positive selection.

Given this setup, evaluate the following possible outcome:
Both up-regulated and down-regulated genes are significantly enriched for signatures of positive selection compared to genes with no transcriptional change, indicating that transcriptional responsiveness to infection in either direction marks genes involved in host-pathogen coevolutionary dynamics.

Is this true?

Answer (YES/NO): NO